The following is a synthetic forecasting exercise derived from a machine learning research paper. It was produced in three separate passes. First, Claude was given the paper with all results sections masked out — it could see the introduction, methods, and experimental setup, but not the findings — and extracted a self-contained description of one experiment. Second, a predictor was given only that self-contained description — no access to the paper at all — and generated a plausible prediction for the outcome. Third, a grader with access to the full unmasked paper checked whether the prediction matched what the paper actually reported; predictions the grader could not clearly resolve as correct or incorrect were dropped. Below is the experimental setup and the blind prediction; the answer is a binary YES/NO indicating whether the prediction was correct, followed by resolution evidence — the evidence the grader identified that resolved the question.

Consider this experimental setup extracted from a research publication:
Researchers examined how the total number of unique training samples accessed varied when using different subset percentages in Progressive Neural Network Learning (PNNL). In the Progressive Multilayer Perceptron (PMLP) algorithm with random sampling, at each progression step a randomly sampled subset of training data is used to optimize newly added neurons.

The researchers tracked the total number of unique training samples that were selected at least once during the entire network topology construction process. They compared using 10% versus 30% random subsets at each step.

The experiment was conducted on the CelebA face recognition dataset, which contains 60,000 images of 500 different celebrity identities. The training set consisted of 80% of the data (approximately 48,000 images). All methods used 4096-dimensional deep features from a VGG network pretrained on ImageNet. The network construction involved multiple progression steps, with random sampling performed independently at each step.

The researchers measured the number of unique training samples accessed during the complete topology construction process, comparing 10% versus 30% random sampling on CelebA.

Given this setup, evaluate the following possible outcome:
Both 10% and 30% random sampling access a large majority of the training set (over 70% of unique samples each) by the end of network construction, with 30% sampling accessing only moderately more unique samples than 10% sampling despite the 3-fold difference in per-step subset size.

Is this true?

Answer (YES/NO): YES